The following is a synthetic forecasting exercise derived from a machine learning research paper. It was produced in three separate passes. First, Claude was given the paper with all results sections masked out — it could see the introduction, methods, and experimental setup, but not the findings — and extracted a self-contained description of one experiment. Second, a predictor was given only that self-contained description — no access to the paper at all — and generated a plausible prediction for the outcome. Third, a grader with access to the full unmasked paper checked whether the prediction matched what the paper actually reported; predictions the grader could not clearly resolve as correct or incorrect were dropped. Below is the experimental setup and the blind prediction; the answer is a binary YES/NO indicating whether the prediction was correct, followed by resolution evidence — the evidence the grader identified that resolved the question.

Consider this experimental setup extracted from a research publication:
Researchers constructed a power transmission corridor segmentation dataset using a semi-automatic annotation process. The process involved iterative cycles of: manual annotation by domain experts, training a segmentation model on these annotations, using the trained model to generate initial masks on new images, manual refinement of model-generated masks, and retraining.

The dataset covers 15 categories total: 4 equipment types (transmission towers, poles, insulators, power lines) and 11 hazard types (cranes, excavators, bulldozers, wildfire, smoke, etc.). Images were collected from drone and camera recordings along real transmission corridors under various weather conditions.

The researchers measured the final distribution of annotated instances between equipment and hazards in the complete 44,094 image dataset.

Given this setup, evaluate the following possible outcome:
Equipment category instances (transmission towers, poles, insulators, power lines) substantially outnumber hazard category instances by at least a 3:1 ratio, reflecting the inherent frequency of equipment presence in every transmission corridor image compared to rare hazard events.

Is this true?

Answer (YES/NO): NO